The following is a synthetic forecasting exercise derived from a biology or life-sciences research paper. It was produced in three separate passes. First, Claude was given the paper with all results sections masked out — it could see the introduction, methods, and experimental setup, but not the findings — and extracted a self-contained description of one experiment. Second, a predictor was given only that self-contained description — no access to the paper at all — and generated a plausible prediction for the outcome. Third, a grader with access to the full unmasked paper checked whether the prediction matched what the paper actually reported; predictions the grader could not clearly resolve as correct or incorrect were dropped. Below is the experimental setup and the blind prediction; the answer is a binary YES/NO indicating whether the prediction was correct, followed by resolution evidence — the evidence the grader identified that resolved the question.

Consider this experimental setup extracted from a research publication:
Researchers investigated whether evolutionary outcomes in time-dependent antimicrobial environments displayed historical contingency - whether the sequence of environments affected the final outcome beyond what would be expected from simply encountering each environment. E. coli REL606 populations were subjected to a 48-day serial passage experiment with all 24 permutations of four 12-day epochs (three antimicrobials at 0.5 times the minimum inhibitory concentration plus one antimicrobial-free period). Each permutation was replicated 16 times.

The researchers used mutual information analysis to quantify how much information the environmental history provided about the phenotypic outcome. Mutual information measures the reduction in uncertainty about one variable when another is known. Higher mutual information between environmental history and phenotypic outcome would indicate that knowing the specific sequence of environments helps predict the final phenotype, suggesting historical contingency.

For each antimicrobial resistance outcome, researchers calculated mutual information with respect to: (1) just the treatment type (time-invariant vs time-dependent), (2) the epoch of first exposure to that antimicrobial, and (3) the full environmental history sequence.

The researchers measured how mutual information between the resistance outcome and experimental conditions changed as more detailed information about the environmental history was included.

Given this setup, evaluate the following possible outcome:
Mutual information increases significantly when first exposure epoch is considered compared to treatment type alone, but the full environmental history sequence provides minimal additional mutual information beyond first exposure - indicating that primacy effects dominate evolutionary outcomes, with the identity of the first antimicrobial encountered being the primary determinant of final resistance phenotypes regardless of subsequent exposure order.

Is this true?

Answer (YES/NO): NO